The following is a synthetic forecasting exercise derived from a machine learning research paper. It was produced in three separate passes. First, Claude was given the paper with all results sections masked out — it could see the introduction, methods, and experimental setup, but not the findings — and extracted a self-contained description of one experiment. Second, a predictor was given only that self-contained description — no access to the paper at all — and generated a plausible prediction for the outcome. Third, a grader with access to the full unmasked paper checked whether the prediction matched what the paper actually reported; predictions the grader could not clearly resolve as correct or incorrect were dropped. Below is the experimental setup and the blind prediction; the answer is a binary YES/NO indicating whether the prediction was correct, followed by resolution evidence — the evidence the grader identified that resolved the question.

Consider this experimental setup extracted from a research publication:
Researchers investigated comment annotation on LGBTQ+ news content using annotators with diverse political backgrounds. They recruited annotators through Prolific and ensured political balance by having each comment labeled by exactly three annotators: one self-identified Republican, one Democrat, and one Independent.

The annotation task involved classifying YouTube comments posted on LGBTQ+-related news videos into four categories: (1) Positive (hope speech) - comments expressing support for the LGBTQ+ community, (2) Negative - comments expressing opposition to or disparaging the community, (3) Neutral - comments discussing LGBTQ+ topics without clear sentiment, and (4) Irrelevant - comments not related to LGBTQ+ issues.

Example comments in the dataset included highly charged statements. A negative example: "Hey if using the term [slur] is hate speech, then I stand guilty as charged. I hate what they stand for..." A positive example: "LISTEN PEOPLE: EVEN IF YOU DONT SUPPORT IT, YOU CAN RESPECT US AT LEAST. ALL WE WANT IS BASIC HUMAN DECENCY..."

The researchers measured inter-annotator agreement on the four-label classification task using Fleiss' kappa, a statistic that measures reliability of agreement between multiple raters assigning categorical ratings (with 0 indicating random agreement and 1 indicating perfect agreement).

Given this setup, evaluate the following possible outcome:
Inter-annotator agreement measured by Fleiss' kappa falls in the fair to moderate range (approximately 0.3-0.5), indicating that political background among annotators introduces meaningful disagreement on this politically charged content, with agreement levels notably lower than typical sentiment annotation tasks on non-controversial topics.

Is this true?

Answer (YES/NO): YES